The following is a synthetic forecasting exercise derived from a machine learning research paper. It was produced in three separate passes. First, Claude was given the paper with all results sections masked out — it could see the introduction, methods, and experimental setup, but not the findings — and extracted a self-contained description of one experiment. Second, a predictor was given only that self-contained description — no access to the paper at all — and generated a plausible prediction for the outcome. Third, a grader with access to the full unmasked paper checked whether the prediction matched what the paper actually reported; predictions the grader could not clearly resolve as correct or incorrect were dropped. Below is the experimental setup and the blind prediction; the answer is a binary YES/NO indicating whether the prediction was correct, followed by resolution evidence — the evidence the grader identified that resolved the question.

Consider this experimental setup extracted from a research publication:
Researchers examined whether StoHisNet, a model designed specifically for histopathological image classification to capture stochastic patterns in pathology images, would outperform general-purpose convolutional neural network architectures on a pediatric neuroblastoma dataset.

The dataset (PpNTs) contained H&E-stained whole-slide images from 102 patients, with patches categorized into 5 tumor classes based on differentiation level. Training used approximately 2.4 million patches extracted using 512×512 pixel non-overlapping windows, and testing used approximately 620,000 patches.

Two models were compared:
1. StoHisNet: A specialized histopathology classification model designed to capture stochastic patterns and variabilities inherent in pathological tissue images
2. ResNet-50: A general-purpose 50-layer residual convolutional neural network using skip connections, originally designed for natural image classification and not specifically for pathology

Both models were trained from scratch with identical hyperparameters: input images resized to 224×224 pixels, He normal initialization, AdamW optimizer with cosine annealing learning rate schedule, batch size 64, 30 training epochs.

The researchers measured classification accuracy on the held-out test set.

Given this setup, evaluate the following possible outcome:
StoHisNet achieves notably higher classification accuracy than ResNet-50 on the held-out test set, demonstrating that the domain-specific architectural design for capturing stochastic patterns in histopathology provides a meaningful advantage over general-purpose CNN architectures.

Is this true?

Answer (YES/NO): NO